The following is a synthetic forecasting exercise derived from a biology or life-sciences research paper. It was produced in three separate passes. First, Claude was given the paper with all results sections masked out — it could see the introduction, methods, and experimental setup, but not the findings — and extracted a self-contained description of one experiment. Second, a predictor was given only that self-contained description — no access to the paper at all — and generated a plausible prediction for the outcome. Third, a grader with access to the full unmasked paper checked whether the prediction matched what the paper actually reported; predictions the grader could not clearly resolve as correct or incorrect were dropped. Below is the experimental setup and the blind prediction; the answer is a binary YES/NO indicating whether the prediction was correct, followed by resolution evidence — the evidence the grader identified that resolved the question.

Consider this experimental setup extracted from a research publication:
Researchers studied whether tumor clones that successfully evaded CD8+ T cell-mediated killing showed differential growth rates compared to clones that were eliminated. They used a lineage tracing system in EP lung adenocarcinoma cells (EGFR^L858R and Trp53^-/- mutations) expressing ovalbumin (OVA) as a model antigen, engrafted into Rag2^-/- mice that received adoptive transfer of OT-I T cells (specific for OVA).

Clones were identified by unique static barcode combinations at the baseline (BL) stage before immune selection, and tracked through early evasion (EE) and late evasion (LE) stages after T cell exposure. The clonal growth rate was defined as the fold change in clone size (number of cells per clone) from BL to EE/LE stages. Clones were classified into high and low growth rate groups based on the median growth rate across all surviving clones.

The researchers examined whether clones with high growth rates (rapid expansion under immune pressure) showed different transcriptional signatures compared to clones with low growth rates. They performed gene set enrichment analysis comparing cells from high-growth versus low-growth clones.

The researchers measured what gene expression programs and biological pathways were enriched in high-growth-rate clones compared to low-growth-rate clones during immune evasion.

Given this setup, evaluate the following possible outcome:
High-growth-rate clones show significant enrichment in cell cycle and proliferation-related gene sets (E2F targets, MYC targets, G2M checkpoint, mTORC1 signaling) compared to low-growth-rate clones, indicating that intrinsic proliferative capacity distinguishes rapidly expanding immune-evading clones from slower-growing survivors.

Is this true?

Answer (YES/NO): NO